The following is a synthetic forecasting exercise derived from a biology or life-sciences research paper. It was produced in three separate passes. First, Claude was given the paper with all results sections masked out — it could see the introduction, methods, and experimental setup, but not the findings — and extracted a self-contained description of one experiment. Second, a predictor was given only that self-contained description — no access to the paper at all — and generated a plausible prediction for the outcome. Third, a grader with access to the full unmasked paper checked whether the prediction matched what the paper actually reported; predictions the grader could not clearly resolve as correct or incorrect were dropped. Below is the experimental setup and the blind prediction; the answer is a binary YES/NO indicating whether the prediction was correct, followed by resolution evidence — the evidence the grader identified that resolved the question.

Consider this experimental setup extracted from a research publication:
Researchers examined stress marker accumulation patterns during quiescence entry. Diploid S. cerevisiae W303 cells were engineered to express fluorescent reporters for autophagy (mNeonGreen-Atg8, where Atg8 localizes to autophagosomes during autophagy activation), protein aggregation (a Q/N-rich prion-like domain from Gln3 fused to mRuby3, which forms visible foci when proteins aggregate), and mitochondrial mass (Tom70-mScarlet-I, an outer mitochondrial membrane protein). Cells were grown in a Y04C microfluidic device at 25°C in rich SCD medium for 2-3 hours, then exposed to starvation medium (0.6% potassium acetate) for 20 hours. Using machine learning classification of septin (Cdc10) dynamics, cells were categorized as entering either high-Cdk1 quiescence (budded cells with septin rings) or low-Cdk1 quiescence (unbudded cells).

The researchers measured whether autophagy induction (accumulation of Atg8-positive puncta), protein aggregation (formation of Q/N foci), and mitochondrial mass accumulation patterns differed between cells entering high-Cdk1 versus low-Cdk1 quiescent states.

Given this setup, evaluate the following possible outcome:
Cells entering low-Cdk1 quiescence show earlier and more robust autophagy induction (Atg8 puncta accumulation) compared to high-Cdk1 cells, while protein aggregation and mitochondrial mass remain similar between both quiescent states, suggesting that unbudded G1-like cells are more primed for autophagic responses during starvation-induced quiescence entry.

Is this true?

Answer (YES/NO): NO